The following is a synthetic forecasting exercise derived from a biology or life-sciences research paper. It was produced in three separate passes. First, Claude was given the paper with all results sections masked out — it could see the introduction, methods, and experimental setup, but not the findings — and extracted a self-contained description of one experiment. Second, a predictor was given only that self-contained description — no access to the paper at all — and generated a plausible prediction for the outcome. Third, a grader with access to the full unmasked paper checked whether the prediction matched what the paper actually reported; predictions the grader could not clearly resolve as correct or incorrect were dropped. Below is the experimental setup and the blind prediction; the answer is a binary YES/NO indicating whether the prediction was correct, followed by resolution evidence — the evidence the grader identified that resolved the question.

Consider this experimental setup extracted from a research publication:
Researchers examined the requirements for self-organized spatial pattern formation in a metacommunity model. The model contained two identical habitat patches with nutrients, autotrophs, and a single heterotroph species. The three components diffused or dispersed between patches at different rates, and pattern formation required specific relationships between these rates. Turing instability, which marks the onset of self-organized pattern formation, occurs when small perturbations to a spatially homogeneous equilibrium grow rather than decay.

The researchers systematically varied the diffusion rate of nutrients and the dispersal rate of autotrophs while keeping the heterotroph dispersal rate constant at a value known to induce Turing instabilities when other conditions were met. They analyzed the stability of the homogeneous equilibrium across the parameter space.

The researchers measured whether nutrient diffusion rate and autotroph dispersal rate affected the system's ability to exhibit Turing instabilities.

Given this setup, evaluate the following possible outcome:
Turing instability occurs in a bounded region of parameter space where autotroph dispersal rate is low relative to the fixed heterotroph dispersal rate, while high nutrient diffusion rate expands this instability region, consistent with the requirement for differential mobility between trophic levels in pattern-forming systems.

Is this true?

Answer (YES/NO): YES